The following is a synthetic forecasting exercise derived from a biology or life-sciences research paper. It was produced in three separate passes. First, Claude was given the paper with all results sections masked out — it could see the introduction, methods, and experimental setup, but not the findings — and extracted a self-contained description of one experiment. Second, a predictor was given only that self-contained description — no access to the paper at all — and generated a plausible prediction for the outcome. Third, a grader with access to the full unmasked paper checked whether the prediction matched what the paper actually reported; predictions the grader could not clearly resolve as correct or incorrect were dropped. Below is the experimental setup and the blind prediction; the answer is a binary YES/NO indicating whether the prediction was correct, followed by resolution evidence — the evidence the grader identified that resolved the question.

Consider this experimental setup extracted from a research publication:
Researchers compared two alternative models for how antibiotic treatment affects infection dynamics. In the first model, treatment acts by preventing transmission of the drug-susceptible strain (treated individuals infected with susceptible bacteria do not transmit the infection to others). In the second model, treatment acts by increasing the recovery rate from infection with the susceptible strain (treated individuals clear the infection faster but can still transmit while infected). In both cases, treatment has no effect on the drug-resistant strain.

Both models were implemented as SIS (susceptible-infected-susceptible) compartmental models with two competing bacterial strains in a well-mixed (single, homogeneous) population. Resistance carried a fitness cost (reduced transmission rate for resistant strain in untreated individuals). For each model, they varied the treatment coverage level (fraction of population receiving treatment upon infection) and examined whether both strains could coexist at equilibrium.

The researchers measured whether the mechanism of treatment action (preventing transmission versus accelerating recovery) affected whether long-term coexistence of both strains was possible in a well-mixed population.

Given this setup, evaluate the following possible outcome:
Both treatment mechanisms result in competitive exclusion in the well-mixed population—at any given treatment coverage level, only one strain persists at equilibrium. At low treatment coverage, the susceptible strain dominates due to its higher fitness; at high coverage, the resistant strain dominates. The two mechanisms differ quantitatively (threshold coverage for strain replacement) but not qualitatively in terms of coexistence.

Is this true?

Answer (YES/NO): YES